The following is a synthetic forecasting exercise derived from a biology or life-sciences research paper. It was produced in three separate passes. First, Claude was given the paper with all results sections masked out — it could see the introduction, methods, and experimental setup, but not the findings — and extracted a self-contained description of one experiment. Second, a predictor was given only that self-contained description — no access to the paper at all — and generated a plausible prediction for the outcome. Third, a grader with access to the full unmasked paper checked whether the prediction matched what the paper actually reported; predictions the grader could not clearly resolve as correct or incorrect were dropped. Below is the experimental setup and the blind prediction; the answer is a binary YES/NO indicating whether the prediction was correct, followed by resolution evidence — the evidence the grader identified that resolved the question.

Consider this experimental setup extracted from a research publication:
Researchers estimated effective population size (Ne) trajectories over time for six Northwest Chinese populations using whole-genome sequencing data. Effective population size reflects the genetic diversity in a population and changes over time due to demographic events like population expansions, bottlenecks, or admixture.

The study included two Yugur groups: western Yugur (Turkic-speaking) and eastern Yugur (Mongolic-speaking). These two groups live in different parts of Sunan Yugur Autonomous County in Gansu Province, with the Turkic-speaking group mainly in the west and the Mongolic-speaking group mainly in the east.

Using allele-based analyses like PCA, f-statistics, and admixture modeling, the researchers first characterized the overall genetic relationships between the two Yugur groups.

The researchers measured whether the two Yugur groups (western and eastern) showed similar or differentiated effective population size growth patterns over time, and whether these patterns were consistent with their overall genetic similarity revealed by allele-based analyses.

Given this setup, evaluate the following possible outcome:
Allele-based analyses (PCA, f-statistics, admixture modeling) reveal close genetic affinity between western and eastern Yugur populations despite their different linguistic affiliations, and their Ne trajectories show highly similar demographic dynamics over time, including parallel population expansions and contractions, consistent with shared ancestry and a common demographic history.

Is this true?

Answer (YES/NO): NO